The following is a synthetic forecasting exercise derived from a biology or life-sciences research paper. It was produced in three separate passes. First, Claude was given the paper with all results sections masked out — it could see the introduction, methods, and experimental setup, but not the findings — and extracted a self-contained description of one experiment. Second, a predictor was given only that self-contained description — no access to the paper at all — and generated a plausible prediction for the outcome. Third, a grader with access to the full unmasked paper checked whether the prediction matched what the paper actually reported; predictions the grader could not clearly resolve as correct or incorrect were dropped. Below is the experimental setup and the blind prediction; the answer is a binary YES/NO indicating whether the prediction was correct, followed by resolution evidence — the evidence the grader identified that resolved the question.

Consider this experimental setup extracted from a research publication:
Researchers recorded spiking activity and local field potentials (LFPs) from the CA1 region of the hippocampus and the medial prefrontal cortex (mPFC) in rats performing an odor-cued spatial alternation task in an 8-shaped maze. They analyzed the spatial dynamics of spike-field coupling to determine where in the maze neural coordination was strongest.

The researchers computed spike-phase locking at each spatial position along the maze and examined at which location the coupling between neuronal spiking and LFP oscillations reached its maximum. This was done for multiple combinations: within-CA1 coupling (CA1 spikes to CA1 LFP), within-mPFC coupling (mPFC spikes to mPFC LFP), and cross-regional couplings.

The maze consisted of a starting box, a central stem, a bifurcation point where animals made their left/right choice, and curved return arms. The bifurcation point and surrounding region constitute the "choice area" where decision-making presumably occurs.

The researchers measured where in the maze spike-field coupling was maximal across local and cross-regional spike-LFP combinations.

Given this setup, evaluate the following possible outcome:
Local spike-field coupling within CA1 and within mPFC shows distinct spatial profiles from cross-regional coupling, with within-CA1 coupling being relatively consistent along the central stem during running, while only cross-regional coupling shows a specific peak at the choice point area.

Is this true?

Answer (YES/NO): NO